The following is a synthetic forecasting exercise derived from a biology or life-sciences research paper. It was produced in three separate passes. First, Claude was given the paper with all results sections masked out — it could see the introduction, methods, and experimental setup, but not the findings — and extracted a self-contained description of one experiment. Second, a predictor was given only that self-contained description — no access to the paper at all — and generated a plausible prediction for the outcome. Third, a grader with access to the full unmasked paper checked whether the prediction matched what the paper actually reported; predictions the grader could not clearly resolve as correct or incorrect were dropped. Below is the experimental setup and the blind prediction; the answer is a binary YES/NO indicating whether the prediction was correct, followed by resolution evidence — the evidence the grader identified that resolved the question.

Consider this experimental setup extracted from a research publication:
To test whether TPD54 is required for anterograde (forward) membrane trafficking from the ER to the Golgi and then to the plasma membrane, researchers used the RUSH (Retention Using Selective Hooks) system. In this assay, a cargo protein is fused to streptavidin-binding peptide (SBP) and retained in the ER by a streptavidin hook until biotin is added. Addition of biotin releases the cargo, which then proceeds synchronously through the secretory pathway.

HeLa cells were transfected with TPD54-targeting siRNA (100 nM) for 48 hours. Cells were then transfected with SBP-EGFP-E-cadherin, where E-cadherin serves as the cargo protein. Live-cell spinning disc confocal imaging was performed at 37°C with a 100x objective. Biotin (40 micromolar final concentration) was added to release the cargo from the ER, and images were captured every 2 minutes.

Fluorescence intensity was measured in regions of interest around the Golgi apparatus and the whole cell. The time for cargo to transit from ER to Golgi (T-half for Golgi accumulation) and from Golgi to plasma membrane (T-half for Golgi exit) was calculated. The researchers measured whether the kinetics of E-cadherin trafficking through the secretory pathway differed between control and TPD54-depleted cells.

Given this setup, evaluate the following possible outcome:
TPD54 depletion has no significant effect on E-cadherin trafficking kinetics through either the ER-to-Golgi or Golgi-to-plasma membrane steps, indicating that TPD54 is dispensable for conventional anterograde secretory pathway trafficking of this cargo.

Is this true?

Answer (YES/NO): NO